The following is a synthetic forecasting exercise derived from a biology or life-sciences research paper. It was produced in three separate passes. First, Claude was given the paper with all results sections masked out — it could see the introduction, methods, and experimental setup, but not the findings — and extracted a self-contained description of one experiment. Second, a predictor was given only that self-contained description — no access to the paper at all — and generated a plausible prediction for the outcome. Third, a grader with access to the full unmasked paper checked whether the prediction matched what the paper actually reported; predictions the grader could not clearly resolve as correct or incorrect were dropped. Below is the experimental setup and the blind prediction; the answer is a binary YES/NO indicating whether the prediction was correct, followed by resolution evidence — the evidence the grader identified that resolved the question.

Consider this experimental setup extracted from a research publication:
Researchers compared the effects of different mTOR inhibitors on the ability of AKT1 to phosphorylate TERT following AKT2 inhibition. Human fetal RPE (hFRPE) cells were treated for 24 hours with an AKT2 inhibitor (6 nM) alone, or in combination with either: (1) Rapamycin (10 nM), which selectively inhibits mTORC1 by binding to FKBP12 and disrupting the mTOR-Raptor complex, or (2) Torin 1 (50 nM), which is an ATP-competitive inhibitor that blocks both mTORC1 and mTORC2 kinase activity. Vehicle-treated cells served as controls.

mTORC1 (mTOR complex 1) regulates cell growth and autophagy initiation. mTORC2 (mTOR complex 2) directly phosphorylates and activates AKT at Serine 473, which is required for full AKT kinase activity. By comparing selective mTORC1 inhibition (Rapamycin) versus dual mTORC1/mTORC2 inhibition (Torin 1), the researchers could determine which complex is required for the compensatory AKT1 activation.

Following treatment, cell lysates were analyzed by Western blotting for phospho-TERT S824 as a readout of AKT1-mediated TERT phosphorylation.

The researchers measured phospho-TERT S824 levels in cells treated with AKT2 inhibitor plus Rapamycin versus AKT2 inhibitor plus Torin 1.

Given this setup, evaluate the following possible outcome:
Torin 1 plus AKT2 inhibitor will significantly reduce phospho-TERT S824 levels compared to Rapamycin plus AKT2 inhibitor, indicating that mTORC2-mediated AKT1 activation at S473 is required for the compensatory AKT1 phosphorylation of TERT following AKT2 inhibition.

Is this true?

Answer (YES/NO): YES